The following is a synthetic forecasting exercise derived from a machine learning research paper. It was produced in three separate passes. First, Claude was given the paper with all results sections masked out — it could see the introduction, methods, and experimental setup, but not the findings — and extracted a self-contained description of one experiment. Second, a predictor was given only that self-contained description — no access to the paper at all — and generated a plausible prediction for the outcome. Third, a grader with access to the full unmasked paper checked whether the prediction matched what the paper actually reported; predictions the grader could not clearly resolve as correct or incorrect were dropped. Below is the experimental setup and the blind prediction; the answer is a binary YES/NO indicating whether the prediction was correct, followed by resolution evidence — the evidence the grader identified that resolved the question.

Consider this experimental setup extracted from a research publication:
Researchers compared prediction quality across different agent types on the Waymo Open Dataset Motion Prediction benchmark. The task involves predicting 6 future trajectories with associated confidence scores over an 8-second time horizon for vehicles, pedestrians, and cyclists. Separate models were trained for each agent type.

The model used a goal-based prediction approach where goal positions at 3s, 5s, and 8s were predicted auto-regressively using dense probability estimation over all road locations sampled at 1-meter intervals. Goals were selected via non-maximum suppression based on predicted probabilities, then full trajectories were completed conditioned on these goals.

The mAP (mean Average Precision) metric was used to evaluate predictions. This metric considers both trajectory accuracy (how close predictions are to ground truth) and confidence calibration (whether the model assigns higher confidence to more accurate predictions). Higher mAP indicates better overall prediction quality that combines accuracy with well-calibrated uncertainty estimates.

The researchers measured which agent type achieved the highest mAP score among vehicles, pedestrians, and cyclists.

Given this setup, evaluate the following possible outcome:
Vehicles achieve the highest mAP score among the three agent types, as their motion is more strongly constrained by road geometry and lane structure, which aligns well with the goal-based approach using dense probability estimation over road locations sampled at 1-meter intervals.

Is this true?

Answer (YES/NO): YES